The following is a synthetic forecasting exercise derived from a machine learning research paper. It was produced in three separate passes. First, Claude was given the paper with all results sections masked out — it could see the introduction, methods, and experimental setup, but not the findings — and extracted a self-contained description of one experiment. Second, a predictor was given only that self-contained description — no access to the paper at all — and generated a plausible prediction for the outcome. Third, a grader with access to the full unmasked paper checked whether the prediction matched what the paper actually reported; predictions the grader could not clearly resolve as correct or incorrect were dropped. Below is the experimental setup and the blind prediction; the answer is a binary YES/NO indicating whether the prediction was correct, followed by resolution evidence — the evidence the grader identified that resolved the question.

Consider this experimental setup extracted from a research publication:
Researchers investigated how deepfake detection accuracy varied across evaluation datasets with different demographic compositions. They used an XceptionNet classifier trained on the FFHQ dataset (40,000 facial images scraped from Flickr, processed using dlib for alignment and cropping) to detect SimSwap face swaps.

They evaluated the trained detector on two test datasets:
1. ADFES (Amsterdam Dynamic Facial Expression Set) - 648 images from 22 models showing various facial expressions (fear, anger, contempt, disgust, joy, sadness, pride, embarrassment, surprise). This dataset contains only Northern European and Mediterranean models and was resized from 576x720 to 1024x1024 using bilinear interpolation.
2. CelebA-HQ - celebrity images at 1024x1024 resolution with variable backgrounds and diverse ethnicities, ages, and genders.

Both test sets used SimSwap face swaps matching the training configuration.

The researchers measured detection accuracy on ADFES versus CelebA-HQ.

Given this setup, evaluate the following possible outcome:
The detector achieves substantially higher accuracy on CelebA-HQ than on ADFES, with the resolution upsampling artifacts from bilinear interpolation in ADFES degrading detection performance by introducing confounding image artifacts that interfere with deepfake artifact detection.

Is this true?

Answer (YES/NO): NO